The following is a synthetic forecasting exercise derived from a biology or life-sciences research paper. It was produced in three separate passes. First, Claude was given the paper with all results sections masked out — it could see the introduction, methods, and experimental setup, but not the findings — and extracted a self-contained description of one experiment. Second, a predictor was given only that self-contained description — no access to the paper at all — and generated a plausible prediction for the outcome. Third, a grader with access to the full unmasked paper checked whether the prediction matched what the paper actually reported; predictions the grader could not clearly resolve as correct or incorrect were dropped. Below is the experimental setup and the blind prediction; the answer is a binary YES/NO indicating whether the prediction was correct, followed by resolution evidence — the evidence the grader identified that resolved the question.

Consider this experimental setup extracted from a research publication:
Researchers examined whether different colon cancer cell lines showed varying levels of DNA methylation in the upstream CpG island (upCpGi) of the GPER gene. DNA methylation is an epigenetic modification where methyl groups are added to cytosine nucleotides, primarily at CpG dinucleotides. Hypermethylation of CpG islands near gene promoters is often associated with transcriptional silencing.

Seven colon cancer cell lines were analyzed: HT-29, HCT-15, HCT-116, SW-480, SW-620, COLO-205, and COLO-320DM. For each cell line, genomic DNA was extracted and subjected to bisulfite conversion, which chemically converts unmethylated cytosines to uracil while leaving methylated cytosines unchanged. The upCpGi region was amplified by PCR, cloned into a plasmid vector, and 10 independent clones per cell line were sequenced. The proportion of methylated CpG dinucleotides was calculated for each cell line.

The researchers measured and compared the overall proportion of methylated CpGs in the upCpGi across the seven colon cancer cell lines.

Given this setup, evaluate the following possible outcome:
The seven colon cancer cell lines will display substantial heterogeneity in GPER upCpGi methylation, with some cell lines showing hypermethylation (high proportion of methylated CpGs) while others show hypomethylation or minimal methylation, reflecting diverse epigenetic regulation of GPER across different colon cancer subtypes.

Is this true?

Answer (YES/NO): YES